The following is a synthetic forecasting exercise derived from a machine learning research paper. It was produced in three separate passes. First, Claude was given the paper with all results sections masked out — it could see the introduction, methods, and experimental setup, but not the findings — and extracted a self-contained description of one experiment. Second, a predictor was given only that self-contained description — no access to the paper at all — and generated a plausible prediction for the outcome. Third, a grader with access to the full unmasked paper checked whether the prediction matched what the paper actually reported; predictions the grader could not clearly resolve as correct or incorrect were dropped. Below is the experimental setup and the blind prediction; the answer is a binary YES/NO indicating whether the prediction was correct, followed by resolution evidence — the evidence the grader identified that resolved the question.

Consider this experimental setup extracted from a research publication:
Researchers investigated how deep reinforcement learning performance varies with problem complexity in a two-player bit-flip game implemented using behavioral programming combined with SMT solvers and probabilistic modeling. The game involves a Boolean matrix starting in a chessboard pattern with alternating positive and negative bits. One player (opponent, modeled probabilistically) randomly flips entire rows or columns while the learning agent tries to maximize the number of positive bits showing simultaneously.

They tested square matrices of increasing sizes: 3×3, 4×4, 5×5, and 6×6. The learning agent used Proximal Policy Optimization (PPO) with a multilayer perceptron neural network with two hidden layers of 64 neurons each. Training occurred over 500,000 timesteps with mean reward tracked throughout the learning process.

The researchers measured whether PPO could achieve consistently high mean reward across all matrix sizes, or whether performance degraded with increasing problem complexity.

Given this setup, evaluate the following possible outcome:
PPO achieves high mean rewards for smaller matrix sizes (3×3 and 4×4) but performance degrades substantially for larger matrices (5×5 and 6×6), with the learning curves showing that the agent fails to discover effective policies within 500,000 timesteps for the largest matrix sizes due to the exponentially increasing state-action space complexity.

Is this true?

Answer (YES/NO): NO